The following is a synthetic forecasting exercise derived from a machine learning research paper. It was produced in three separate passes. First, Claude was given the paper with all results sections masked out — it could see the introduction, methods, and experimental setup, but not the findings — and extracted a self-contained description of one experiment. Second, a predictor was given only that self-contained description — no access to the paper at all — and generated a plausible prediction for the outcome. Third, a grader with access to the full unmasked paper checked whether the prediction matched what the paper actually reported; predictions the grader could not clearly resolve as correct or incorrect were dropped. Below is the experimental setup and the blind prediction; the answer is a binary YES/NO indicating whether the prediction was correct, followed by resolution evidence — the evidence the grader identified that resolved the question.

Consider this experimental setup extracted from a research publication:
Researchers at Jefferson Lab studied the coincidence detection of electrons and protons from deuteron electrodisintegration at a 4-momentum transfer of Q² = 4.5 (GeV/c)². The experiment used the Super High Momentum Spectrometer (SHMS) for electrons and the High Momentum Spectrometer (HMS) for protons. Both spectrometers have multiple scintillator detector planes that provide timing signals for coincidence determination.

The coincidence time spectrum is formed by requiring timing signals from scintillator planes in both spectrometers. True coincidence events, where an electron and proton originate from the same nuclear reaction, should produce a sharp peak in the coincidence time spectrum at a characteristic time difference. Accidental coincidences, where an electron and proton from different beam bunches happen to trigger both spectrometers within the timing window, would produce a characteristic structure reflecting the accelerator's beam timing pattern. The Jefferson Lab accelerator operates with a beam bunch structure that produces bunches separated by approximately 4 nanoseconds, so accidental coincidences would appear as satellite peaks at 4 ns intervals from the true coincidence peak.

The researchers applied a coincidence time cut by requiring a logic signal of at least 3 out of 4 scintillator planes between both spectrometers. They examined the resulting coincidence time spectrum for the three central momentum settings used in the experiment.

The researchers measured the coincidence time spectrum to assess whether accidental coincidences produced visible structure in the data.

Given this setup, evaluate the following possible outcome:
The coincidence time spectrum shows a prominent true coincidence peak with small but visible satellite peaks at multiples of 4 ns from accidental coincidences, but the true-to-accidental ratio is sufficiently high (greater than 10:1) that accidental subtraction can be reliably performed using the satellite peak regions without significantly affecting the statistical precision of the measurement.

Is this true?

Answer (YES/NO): NO